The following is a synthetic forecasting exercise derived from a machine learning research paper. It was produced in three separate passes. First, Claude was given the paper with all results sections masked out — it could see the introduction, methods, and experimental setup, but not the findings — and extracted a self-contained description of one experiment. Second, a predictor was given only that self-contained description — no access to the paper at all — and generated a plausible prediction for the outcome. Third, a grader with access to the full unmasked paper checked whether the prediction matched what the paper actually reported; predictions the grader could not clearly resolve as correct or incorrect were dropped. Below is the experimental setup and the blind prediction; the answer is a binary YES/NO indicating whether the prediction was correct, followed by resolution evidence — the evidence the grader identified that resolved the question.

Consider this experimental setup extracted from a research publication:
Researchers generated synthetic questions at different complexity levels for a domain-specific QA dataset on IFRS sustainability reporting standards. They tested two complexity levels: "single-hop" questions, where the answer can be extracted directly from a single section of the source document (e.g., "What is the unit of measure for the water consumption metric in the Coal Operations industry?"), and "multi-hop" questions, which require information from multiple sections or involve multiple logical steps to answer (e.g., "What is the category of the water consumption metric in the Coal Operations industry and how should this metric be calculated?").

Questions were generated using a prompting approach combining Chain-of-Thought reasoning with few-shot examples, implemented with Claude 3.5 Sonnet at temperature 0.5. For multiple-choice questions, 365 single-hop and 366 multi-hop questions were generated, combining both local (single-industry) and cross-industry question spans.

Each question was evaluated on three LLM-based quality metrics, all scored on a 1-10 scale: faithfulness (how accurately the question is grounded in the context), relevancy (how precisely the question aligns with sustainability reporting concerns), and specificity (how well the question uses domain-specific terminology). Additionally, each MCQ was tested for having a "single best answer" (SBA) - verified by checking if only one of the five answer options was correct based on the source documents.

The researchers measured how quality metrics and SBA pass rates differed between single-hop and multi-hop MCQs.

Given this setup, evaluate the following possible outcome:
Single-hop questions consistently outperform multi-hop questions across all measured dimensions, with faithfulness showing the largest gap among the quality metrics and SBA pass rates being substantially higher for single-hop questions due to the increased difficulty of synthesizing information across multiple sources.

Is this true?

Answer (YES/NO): NO